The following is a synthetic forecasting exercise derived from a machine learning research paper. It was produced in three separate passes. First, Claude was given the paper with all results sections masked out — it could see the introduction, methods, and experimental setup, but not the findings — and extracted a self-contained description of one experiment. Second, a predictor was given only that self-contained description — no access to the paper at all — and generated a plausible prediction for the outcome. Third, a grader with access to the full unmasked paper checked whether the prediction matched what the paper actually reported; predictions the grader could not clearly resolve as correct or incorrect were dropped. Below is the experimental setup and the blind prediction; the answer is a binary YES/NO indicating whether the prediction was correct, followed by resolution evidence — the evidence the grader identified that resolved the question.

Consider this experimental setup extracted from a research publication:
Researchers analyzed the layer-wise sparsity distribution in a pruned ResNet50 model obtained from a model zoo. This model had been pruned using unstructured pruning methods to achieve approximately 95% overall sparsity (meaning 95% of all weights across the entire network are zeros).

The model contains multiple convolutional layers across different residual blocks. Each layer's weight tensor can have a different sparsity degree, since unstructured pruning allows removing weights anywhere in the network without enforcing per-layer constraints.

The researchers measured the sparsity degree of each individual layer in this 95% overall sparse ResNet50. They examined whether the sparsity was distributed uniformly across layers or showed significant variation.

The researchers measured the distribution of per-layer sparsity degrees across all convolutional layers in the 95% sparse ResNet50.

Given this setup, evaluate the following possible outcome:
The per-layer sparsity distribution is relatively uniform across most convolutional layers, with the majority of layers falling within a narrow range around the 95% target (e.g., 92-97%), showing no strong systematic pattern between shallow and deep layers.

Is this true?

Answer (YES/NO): NO